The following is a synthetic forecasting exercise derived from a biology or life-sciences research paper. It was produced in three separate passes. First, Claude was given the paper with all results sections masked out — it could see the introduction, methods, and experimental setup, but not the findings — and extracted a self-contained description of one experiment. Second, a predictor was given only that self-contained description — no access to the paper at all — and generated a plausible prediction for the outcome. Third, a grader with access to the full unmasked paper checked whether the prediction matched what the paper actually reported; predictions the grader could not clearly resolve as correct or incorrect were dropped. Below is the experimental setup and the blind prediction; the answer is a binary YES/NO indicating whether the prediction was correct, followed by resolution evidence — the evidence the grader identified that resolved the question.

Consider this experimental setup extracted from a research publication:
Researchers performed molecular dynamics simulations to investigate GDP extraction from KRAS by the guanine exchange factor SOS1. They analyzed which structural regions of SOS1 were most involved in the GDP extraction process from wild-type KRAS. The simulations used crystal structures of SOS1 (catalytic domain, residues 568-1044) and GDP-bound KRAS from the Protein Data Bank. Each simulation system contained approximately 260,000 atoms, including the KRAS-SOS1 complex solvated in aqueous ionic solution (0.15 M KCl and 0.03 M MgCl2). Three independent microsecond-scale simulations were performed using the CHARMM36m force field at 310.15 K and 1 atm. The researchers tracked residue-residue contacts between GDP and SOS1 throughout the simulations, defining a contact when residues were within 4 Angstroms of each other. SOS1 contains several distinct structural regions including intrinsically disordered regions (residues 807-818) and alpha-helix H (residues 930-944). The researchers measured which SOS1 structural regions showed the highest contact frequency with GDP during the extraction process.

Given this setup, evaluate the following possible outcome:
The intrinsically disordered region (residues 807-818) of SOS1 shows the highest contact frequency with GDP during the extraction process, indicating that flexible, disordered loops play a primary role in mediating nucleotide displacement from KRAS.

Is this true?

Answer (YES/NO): NO